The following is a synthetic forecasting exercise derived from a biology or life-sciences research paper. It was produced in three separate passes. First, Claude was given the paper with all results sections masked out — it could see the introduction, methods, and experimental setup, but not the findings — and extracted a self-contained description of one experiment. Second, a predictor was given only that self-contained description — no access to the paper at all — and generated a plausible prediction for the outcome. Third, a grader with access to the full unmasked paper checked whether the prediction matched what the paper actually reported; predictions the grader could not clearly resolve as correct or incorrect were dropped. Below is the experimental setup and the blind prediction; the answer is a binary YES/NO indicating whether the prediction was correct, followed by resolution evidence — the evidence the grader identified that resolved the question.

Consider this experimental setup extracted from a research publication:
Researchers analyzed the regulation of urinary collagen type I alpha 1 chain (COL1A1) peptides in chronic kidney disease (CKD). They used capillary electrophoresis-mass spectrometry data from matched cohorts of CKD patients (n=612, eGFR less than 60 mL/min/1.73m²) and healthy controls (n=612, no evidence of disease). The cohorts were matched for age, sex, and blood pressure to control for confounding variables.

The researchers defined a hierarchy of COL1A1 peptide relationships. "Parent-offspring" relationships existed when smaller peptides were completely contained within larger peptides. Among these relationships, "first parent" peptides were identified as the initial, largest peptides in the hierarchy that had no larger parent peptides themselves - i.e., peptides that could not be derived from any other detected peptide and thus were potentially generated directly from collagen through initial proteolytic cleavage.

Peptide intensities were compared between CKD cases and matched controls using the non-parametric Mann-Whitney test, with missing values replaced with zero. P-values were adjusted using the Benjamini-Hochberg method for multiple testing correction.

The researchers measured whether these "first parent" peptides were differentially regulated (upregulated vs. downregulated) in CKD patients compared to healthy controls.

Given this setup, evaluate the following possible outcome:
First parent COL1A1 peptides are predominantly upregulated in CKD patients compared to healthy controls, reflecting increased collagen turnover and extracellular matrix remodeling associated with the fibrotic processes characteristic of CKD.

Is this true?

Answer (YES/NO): NO